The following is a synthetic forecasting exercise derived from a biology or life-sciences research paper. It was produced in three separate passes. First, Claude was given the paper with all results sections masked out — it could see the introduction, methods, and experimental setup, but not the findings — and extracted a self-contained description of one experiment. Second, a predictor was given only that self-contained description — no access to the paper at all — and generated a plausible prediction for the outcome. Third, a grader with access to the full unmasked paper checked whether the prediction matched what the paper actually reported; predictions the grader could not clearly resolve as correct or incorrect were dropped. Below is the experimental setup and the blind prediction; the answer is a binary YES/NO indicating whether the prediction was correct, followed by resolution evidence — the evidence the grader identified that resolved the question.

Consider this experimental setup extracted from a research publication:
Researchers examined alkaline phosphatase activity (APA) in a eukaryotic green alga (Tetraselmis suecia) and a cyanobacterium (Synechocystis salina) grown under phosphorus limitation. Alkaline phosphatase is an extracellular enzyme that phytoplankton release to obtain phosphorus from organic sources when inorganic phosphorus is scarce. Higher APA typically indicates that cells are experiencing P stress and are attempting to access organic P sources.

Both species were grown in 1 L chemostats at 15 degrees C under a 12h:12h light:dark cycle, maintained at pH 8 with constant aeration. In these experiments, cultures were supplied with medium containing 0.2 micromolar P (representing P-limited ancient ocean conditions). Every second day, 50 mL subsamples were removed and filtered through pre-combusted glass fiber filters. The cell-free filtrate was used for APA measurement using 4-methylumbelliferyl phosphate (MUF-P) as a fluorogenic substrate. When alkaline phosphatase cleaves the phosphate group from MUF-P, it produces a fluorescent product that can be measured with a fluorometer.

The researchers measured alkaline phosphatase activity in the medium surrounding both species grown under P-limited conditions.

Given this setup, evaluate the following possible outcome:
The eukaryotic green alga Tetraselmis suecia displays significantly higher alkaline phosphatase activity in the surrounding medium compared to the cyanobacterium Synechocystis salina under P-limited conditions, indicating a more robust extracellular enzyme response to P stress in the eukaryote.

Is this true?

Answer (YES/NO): YES